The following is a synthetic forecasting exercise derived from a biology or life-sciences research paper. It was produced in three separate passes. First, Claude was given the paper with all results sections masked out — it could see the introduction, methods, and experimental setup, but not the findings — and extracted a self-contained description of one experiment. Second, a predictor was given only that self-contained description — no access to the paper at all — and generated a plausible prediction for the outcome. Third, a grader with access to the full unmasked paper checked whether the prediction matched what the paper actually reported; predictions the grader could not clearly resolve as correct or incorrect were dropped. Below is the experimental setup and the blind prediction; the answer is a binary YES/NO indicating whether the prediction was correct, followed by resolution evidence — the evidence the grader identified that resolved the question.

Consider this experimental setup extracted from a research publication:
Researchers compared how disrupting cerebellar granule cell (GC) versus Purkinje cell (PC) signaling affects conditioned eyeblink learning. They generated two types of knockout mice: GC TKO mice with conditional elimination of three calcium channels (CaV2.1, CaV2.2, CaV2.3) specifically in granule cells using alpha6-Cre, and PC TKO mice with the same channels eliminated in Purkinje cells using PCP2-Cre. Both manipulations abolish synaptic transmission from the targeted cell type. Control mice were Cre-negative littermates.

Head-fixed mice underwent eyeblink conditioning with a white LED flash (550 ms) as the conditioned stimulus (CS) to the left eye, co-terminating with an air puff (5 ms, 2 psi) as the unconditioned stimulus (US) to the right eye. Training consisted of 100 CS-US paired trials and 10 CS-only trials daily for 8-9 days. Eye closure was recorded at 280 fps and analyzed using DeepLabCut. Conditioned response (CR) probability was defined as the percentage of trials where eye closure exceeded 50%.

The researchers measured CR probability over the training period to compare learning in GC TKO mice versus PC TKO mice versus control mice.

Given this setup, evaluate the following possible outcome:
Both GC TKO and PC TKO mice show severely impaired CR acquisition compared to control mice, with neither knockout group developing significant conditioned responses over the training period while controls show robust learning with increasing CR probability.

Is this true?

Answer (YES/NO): YES